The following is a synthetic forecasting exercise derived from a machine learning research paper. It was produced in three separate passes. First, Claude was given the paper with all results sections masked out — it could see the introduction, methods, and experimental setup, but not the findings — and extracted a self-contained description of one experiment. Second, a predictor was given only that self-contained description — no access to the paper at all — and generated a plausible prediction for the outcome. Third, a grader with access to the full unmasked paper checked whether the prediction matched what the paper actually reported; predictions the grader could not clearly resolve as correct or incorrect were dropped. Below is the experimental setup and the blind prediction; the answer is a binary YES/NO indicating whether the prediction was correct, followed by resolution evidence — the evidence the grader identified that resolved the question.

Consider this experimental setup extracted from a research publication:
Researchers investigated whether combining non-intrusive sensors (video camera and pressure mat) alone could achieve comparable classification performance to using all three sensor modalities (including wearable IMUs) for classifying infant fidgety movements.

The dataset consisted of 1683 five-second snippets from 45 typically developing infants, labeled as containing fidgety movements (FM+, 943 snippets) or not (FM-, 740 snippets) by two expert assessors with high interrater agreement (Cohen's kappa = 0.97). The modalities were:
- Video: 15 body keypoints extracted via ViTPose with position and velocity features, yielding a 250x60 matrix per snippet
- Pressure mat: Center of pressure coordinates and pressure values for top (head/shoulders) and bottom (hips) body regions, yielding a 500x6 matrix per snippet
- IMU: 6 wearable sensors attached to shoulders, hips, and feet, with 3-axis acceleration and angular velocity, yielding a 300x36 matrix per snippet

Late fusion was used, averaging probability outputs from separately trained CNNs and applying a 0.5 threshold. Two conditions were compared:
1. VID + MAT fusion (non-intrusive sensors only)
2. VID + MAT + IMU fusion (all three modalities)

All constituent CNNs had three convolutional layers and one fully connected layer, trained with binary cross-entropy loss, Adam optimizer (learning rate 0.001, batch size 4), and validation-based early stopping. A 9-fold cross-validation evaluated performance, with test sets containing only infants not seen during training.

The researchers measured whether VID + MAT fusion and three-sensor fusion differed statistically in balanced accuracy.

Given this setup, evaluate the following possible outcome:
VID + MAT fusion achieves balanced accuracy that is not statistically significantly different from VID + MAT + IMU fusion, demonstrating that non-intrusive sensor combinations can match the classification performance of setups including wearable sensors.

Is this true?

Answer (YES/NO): NO